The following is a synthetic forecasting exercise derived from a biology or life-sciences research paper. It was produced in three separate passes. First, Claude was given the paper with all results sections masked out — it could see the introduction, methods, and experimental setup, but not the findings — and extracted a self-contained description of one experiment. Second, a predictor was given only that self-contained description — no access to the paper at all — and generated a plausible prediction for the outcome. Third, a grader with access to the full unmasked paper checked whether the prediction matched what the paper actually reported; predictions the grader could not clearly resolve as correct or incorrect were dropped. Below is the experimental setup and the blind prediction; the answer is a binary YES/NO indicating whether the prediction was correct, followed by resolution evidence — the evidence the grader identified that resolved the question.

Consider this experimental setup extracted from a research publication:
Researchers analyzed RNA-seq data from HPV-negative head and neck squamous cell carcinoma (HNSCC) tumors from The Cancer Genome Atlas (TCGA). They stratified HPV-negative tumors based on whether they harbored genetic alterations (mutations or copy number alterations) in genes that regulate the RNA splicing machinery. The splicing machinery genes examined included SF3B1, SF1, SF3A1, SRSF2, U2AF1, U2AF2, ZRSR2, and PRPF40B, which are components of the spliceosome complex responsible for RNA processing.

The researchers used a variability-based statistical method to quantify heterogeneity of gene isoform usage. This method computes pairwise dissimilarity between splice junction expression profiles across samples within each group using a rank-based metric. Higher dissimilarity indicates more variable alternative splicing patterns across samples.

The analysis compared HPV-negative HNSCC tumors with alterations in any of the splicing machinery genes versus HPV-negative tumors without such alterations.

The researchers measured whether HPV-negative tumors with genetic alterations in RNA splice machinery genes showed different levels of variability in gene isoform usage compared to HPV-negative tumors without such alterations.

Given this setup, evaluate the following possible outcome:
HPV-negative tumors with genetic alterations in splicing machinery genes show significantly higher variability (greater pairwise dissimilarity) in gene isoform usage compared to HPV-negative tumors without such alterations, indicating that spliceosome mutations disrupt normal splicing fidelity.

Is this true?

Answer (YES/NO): YES